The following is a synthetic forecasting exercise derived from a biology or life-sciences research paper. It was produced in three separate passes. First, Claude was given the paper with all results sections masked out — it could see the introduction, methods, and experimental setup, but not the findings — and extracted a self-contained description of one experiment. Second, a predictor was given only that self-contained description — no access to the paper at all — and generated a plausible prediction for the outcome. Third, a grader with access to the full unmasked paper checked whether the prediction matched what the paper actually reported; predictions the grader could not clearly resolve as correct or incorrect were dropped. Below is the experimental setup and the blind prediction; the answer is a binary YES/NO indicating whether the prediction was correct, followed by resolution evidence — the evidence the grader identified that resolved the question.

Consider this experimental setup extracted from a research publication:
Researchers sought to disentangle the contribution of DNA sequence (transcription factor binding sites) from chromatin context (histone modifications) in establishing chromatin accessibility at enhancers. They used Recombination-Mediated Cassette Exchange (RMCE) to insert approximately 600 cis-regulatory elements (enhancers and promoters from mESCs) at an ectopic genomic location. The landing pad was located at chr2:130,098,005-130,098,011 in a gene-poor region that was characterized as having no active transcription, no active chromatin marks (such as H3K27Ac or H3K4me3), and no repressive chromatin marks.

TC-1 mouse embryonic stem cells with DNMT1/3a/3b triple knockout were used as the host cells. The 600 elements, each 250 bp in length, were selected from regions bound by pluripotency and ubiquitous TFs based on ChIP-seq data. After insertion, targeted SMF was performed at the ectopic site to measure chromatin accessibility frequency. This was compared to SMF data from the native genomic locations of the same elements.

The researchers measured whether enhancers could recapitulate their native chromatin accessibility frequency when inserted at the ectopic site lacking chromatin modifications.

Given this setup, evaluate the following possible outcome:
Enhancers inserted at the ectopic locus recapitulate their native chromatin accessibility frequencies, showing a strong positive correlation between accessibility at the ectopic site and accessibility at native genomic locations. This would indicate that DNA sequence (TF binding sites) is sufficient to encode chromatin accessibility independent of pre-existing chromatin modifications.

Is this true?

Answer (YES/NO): NO